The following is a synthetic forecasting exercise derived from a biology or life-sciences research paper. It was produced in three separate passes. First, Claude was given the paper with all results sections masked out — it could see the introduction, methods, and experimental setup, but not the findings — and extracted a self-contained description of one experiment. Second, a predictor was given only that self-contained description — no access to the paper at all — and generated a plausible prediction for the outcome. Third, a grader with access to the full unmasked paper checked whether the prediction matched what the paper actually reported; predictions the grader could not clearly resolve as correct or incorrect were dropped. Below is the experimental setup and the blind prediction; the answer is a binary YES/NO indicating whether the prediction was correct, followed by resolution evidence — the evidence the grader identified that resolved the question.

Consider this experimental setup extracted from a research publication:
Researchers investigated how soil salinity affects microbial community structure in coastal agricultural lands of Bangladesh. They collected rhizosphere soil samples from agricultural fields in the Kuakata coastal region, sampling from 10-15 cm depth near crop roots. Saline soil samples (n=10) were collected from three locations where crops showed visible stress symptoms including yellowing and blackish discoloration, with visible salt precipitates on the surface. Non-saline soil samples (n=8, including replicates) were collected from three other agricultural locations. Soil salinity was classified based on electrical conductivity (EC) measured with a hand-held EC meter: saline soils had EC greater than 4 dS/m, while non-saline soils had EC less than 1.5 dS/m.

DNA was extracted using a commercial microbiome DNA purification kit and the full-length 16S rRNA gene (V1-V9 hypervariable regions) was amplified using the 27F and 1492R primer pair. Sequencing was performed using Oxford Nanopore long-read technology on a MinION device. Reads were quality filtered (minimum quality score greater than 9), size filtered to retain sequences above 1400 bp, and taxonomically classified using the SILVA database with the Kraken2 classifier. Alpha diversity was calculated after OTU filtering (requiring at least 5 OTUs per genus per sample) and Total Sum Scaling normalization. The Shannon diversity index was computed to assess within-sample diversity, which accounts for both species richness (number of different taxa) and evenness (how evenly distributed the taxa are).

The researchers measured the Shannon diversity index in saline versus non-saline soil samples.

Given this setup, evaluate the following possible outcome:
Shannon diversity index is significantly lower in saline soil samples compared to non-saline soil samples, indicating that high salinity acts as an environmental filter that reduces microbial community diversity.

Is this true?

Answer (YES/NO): NO